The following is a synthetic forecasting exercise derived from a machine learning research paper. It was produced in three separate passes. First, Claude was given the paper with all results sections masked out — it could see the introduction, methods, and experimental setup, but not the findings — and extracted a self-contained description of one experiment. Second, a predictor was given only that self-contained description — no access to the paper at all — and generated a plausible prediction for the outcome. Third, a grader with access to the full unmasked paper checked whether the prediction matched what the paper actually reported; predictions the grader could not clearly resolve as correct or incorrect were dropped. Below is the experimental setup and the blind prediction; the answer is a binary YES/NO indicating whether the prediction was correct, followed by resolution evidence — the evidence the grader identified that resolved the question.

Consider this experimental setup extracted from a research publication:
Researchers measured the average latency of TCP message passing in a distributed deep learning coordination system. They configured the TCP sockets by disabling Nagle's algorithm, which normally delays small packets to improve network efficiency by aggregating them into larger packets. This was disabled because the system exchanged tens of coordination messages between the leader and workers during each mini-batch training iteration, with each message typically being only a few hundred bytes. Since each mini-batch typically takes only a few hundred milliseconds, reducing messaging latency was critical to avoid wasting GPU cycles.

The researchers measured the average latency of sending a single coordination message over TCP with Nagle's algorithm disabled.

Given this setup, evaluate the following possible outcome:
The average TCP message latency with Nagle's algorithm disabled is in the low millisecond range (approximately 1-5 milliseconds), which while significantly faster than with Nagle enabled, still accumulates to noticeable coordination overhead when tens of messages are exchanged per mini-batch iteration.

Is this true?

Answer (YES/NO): NO